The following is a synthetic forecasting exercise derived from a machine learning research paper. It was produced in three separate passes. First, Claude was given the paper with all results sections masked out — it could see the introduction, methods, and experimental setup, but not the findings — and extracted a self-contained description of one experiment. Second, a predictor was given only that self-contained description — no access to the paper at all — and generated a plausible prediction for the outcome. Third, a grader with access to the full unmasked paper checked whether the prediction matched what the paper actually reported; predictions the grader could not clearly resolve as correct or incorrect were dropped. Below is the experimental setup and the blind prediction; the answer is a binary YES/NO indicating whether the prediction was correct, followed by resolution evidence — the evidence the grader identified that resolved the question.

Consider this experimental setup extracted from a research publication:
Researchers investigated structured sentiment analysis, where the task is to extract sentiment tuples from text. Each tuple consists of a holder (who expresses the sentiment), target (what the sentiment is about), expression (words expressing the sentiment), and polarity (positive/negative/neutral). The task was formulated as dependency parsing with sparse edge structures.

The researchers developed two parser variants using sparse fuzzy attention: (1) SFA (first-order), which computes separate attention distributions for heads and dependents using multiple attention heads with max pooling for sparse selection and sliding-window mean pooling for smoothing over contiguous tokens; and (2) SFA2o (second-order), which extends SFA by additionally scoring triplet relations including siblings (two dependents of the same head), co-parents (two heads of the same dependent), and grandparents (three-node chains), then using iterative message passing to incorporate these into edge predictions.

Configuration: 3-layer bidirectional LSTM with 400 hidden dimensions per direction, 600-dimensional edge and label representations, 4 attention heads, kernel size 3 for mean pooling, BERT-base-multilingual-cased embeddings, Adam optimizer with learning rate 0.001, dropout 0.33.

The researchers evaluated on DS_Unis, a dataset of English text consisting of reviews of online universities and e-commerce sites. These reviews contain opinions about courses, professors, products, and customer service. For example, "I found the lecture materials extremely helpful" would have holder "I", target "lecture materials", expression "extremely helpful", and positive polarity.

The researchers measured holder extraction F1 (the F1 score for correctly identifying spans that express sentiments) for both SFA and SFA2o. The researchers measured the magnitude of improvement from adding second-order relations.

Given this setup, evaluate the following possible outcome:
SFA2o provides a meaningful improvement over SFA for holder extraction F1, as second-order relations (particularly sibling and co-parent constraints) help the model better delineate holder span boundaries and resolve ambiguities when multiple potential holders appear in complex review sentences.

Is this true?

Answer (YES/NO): YES